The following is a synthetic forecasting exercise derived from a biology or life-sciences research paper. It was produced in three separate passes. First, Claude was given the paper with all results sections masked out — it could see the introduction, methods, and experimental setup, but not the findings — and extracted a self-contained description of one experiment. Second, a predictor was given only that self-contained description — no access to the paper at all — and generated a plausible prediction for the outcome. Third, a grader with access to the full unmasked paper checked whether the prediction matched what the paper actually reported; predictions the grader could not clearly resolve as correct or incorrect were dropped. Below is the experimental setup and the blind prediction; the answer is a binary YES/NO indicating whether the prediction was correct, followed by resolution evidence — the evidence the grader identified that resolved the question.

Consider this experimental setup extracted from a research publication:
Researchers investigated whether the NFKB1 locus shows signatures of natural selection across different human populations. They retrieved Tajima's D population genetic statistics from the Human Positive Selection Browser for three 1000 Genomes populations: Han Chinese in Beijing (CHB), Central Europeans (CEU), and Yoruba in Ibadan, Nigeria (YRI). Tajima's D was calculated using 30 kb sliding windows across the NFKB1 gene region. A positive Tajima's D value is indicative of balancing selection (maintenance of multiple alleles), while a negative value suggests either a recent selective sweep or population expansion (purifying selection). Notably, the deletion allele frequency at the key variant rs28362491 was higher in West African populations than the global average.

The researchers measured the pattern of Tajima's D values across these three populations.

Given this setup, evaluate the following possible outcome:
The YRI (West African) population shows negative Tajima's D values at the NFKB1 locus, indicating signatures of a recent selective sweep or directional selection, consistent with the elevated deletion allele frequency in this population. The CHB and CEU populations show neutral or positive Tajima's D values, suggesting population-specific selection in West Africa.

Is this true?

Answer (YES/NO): YES